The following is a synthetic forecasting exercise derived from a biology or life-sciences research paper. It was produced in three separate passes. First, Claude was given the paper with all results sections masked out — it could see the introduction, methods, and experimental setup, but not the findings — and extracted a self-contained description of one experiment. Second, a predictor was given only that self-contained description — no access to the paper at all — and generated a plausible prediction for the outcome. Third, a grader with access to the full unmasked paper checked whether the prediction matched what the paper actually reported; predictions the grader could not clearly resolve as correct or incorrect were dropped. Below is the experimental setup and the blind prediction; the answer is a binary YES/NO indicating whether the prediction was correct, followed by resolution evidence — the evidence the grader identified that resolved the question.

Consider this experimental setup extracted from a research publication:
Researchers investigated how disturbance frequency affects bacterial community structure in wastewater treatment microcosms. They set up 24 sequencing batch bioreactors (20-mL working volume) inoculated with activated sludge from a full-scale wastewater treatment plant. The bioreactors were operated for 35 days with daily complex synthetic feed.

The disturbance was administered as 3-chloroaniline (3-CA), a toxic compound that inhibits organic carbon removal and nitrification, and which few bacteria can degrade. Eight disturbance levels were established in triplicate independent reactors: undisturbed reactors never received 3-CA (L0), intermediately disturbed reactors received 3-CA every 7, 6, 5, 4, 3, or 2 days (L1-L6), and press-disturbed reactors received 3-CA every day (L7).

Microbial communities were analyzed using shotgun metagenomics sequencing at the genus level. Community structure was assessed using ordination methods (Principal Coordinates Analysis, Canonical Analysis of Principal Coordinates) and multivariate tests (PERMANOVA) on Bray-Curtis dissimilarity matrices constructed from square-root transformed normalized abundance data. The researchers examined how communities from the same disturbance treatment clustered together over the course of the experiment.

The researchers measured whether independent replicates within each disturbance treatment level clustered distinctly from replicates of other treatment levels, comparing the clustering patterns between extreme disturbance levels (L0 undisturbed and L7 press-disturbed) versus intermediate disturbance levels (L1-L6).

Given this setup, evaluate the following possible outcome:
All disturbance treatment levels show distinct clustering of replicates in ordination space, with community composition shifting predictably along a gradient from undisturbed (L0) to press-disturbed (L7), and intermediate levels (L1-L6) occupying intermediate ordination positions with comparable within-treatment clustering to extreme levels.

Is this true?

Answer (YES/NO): NO